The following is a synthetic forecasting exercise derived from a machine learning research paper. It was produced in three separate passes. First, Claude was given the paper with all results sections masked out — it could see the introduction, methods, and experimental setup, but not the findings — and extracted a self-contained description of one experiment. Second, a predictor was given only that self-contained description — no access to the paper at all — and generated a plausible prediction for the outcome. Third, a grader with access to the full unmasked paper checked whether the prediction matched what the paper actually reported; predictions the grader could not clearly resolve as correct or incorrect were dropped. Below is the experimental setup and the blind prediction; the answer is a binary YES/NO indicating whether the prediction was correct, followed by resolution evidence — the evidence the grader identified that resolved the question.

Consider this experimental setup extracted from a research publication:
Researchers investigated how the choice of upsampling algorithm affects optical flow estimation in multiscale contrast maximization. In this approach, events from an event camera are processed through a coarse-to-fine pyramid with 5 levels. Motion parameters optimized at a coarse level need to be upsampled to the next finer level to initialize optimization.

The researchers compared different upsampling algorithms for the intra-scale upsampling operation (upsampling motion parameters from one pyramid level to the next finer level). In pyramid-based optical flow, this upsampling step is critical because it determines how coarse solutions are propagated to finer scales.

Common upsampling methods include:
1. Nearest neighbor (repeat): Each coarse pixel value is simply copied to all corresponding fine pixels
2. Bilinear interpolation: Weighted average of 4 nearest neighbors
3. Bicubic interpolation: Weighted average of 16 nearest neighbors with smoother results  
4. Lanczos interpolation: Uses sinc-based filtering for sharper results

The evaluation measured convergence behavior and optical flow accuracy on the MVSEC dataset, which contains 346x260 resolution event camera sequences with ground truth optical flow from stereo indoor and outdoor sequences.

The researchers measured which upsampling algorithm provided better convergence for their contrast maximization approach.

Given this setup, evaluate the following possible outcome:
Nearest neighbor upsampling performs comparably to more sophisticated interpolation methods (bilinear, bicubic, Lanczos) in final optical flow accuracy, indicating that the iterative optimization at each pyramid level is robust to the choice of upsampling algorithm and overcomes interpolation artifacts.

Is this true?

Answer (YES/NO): NO